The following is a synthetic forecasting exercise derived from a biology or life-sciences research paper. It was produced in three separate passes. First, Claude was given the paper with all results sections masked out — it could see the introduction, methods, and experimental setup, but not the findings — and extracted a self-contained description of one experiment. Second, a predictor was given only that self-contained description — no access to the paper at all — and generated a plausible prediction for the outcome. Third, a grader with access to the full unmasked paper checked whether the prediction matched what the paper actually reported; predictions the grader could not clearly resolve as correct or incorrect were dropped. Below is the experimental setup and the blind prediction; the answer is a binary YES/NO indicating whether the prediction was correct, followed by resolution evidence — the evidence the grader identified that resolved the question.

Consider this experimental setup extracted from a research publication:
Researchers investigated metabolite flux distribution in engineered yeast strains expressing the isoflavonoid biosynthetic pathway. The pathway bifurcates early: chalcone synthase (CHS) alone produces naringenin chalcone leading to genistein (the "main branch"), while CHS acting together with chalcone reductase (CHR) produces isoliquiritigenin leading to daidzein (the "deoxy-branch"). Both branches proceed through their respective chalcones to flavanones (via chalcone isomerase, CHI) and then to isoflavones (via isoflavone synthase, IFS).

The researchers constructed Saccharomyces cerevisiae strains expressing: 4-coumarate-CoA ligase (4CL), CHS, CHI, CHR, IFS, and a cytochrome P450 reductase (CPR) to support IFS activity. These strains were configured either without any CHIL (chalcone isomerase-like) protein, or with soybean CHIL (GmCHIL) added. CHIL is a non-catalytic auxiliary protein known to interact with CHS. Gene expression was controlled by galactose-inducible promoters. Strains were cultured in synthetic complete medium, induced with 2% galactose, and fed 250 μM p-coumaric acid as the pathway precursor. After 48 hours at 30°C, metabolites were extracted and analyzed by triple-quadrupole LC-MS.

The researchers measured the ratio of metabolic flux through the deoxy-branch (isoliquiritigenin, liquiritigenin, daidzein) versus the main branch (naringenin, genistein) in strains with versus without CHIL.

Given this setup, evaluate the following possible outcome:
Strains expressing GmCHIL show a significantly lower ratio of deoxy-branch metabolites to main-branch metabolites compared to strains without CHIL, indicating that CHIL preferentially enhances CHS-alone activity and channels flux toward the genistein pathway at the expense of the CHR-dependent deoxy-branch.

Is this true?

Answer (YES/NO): NO